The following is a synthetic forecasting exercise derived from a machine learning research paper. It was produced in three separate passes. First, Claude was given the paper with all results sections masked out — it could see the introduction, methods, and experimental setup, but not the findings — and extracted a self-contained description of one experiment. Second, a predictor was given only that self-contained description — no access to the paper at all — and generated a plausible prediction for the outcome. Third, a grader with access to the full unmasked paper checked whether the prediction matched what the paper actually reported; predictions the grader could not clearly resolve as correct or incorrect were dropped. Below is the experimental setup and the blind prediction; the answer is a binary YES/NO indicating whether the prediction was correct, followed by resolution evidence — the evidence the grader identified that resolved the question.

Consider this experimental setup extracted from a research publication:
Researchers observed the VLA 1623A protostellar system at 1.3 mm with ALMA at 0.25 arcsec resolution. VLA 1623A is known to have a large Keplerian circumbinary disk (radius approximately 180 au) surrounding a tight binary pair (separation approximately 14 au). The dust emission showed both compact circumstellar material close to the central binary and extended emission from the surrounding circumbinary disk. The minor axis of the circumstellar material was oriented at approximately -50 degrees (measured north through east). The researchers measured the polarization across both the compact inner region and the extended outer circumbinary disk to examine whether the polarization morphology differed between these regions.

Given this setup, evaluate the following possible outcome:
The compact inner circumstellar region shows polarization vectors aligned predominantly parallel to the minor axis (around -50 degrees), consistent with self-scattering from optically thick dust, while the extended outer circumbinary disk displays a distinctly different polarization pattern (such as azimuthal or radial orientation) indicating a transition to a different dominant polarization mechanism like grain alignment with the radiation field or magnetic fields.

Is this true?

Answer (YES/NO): YES